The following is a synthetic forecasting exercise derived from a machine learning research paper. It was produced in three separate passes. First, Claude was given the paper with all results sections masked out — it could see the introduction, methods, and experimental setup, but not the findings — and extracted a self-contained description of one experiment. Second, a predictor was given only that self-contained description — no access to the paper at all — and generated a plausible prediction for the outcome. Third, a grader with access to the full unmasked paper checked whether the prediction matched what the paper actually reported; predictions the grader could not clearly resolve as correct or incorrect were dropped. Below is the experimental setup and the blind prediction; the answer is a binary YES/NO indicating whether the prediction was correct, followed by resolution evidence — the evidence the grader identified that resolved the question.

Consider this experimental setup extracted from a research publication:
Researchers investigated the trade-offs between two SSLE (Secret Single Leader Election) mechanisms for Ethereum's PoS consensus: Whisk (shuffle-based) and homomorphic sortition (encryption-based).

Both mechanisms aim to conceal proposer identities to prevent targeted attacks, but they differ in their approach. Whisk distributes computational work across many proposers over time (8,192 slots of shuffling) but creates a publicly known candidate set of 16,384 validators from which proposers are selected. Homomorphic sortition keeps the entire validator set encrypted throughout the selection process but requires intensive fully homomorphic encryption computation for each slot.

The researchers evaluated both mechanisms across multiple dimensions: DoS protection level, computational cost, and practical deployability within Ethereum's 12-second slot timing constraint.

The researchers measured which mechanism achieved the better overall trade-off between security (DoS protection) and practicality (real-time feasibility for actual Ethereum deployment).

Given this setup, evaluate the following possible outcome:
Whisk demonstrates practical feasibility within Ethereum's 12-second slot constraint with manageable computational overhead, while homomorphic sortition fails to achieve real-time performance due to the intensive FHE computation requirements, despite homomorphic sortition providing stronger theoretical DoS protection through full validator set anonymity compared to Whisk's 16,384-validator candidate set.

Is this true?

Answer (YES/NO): YES